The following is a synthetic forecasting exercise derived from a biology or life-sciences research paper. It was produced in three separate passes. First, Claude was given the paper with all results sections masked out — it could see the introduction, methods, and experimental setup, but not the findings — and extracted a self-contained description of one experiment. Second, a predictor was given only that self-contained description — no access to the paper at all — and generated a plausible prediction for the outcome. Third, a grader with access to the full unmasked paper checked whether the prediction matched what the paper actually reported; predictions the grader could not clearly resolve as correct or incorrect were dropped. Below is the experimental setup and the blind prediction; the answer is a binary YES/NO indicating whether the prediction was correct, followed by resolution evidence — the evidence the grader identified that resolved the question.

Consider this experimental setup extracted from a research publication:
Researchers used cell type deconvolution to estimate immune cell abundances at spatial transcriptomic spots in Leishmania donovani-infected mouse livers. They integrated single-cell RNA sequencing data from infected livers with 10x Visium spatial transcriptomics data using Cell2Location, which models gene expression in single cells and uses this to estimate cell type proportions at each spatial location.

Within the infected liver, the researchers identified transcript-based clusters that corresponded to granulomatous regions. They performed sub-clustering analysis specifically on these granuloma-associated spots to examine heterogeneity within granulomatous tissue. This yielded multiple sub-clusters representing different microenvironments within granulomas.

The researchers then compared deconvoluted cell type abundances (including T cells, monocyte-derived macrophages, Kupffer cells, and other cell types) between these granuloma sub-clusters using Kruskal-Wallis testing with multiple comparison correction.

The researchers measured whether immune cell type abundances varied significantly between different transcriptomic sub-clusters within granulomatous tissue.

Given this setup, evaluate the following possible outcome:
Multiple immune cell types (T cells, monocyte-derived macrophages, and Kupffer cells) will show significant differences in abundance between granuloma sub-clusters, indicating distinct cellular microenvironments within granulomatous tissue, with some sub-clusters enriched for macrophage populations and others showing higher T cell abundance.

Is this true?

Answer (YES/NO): NO